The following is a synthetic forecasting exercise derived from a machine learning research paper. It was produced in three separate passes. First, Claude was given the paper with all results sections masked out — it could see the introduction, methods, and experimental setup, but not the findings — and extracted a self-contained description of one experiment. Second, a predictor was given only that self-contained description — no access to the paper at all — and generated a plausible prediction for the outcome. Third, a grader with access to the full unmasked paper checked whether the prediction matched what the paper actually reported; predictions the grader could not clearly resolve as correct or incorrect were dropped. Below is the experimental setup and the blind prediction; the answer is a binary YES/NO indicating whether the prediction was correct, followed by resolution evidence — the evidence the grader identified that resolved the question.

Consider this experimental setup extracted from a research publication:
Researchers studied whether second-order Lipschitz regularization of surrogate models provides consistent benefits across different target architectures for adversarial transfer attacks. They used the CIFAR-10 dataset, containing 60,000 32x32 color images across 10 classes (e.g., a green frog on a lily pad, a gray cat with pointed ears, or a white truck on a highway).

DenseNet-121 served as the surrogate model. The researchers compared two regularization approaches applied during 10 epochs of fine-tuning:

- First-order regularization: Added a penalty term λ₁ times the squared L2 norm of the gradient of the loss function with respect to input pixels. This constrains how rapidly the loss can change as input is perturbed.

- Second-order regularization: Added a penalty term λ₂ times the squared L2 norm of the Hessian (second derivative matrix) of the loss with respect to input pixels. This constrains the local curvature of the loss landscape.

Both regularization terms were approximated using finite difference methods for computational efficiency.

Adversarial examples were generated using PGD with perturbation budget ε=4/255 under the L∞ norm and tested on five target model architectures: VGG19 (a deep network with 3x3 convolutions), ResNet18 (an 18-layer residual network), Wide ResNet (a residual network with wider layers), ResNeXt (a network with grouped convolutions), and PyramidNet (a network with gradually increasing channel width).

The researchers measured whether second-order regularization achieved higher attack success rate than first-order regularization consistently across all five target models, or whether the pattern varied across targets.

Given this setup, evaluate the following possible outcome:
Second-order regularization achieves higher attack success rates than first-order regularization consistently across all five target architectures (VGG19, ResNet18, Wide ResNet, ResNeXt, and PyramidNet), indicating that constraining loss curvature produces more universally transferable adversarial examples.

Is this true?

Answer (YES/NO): YES